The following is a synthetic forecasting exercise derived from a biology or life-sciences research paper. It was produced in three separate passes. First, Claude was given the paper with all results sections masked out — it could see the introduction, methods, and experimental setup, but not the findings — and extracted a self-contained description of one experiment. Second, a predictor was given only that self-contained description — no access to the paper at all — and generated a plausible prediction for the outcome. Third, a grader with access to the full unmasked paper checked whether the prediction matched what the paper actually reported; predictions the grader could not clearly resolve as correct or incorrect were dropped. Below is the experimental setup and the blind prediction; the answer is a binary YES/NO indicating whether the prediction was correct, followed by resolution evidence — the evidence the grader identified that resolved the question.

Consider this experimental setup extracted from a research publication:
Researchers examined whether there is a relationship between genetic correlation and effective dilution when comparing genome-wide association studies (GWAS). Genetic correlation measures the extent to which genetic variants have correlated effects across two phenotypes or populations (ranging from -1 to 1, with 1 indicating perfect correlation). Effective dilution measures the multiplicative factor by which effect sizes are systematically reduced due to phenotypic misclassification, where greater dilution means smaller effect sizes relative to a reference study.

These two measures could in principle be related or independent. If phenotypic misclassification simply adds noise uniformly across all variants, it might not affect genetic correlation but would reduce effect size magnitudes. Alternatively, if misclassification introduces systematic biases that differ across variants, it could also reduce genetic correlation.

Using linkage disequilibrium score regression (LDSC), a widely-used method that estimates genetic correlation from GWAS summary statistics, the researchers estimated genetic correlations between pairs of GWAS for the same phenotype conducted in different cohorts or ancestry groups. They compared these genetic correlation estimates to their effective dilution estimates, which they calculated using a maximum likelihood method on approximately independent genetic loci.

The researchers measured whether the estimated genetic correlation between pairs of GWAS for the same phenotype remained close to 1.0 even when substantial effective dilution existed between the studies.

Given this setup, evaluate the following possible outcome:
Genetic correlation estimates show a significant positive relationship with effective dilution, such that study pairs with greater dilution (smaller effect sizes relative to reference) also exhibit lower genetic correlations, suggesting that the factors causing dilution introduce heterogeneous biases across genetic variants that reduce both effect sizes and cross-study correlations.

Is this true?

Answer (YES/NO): NO